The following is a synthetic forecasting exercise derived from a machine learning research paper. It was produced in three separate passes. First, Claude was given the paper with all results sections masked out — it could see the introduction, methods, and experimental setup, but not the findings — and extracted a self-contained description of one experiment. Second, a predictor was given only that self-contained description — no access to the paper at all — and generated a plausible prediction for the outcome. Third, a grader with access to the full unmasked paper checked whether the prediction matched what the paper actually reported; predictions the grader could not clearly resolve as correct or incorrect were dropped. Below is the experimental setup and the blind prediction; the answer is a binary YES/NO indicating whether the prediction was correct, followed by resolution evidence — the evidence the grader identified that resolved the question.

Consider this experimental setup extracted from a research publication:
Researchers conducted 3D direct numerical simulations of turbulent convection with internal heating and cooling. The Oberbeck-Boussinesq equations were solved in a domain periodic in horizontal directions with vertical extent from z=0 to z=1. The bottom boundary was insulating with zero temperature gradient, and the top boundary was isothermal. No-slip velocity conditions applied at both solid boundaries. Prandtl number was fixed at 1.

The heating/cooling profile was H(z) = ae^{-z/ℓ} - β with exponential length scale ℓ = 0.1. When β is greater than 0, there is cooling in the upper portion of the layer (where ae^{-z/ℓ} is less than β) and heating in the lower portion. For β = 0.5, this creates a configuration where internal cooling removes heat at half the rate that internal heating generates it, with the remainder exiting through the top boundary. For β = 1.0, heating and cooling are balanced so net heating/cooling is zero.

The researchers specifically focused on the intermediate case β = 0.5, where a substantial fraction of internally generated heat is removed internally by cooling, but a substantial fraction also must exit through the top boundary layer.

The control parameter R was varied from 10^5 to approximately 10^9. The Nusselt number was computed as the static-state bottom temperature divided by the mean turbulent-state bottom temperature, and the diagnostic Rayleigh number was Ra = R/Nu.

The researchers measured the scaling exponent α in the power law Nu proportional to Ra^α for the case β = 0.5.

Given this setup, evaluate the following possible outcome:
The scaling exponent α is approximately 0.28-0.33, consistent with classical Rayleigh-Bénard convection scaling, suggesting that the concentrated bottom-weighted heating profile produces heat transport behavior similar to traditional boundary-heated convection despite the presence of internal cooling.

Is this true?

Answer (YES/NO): NO